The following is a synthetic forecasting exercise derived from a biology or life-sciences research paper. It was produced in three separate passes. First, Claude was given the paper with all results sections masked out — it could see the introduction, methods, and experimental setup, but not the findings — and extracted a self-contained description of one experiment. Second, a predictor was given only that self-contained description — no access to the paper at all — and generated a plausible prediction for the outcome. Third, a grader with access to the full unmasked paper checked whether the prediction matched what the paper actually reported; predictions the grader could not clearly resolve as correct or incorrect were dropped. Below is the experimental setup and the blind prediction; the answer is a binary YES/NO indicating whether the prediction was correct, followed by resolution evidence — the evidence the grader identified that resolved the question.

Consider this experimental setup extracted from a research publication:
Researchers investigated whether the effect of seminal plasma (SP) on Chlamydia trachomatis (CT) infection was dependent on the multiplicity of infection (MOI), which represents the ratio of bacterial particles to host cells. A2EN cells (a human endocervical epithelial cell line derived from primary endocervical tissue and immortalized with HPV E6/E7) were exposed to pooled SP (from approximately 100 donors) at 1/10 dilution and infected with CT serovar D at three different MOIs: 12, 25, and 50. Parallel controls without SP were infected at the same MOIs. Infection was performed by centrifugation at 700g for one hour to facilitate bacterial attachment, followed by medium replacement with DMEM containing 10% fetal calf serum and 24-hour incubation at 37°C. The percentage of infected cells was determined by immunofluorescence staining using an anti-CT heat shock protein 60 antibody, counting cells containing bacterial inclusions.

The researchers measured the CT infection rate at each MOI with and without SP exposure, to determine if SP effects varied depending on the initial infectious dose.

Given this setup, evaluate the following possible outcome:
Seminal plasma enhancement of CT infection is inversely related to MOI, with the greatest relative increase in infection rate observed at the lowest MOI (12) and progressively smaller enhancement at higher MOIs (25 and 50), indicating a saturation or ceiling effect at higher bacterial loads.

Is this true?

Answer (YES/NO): NO